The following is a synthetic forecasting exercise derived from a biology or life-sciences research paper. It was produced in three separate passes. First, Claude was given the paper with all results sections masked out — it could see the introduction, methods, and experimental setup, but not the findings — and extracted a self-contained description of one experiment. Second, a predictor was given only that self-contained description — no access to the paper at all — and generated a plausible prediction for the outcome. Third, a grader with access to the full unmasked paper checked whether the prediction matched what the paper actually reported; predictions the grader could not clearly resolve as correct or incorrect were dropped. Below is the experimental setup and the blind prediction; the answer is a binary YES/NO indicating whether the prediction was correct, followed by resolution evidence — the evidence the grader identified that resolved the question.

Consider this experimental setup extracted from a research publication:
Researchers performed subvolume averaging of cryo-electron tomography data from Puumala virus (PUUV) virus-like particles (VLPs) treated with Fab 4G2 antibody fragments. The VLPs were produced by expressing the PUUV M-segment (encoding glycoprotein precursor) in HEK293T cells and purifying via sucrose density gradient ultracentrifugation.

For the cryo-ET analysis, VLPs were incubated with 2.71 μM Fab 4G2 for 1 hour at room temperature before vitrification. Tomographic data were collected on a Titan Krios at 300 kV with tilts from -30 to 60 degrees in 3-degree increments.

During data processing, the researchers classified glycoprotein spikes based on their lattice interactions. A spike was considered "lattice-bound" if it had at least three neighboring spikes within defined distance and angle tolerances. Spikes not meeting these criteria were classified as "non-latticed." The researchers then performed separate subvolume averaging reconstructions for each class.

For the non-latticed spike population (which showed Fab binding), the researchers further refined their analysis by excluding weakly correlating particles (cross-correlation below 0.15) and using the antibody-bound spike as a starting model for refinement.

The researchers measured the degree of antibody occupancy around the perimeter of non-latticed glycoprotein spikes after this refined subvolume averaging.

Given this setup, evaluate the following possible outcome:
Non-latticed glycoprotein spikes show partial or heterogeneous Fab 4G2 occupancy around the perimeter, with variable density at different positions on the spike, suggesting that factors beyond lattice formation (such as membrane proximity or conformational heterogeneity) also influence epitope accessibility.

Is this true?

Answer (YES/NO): NO